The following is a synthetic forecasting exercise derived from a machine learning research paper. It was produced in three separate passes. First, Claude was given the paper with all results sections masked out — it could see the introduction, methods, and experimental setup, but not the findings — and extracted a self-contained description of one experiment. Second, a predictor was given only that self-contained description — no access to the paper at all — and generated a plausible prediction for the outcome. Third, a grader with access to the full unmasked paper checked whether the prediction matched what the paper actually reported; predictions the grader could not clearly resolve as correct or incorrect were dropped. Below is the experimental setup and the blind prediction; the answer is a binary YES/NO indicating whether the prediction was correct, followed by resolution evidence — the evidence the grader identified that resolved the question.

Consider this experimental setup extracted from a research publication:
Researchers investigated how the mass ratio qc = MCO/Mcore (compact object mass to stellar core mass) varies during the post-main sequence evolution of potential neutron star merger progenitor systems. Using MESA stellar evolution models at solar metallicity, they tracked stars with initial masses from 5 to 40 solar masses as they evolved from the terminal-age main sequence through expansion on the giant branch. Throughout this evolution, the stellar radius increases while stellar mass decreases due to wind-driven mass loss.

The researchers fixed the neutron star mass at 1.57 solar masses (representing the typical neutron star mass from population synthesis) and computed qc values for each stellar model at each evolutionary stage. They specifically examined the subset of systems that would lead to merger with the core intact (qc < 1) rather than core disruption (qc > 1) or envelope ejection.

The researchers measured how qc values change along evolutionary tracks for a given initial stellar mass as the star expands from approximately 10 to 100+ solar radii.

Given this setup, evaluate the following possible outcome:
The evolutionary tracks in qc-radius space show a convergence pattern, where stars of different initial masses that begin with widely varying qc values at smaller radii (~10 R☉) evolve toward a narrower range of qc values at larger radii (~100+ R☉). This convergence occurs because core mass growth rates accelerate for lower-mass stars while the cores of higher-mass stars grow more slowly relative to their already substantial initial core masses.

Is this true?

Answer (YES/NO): NO